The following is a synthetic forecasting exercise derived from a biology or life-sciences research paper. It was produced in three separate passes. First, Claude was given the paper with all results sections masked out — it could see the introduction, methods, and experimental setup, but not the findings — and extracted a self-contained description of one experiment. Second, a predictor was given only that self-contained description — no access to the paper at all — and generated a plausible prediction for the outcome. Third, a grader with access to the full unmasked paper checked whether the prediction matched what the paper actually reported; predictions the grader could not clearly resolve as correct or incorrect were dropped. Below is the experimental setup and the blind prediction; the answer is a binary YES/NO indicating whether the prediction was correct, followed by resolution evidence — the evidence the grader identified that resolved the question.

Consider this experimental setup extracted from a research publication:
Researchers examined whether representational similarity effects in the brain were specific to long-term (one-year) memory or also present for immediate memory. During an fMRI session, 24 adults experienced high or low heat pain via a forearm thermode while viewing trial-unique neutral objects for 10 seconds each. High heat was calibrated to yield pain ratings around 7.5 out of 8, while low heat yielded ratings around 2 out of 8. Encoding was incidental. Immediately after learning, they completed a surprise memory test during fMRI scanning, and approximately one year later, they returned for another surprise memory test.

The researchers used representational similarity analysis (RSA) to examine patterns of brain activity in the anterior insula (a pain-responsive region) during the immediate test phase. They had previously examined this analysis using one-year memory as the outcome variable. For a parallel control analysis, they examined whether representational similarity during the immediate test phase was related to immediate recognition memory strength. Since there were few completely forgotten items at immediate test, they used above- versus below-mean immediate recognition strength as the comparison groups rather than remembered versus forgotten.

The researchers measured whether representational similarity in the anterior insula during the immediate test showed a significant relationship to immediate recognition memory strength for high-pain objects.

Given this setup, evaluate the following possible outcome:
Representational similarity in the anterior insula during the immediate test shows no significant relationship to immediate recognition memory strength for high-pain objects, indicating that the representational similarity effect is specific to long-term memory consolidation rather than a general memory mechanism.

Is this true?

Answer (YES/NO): YES